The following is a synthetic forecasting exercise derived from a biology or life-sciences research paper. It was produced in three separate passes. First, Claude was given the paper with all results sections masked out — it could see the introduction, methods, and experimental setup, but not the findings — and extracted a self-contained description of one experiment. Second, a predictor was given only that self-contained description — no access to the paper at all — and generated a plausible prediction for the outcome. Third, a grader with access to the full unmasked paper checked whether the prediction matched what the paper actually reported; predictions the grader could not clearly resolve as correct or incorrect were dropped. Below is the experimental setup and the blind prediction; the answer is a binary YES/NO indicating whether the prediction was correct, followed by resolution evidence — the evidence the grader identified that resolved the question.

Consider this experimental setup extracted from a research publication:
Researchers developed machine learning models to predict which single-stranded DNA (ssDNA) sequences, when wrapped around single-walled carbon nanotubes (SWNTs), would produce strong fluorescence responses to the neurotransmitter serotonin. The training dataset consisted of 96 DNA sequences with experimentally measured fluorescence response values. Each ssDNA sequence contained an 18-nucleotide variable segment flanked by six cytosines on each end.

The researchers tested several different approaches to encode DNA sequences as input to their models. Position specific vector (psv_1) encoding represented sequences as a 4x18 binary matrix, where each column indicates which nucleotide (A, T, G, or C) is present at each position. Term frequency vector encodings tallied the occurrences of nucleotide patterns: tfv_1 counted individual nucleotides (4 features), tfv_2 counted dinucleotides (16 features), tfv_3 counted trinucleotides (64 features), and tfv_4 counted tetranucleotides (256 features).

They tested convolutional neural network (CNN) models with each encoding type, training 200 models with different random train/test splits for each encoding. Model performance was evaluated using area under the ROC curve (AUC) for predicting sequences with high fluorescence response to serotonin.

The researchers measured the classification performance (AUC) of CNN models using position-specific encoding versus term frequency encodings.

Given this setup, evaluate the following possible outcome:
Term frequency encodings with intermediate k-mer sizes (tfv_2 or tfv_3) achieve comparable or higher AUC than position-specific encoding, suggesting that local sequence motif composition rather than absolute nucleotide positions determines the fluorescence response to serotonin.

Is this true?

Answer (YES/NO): NO